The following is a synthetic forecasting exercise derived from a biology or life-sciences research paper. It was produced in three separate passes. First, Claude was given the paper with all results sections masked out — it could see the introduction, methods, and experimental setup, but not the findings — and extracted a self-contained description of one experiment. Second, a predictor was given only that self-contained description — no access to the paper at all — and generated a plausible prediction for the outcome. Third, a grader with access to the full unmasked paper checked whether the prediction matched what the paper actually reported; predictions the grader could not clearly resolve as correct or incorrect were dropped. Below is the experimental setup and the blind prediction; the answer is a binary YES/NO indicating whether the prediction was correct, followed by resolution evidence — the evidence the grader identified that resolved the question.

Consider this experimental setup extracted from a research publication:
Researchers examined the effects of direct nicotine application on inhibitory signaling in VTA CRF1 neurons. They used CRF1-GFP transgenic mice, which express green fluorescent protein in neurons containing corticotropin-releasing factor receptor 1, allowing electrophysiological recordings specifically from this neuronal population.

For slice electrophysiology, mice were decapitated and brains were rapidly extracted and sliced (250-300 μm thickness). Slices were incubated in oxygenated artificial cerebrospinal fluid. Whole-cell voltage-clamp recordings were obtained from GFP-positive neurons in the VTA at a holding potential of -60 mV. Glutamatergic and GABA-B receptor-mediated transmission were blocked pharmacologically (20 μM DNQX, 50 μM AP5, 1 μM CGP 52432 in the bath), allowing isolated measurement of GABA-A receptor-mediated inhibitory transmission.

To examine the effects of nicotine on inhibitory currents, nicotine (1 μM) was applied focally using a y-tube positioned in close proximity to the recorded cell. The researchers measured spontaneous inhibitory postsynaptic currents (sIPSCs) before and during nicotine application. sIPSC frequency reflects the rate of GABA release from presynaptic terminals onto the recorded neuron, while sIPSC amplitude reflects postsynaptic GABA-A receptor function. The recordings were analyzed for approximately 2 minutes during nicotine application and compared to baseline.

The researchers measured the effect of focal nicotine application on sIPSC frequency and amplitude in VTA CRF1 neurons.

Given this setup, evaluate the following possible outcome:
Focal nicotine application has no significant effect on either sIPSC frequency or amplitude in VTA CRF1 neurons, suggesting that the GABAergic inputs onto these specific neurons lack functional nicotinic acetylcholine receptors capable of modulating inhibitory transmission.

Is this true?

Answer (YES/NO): NO